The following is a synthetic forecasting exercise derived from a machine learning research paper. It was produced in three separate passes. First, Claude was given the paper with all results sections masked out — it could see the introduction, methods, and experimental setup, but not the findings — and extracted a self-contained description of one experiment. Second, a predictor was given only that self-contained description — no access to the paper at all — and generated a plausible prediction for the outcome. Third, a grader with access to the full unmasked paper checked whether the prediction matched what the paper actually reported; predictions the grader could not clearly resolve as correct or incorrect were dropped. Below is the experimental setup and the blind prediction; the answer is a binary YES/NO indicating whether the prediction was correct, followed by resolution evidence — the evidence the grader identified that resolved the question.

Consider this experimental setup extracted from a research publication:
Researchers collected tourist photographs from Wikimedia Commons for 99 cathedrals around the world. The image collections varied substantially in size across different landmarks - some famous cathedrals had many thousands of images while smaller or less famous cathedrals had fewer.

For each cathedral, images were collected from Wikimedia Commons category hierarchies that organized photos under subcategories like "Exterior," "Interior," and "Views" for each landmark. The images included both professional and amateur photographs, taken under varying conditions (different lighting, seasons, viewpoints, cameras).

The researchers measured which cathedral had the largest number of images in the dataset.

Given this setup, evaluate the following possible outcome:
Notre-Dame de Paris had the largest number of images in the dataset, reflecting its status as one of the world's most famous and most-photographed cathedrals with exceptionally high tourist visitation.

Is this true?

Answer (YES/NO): YES